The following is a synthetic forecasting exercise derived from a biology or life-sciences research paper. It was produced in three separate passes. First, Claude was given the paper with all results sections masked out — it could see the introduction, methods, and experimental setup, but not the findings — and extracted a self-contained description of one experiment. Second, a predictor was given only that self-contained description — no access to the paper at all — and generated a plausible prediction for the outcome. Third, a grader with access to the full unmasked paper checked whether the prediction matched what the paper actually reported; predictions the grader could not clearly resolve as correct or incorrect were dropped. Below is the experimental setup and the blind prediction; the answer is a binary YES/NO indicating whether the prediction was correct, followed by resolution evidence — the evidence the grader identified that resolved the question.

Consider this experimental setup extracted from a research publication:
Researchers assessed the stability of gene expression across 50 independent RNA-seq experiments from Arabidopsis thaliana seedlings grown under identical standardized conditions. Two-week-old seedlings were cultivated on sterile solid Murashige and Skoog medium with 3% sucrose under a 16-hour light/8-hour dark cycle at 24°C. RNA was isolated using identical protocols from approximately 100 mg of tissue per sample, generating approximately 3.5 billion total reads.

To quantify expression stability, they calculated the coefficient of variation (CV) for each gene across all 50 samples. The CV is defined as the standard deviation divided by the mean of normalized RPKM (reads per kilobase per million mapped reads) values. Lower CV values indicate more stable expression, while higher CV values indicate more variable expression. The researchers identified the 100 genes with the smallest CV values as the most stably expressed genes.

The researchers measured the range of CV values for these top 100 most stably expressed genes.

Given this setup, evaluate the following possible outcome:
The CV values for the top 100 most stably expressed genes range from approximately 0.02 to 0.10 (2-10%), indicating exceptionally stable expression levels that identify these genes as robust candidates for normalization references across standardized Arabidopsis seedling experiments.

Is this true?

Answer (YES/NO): NO